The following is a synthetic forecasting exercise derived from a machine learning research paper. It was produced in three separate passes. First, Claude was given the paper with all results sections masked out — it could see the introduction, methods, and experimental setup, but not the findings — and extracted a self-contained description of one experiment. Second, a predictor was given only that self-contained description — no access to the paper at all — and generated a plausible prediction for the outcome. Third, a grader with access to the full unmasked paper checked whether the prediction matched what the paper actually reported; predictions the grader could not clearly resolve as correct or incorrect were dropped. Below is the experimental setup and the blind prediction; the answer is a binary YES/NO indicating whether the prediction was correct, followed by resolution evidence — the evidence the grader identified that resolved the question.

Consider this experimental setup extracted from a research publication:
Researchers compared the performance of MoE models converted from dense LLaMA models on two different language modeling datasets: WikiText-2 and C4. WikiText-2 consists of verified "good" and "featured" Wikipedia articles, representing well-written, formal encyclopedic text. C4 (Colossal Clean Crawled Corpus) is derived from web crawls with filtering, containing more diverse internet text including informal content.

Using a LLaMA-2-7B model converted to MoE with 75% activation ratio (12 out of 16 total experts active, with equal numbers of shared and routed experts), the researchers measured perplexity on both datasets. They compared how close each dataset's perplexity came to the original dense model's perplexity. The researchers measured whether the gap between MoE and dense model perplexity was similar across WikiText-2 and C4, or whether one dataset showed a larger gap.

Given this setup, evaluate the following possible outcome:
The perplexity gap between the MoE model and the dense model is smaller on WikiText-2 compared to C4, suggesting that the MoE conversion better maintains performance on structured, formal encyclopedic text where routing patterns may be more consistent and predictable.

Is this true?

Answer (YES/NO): YES